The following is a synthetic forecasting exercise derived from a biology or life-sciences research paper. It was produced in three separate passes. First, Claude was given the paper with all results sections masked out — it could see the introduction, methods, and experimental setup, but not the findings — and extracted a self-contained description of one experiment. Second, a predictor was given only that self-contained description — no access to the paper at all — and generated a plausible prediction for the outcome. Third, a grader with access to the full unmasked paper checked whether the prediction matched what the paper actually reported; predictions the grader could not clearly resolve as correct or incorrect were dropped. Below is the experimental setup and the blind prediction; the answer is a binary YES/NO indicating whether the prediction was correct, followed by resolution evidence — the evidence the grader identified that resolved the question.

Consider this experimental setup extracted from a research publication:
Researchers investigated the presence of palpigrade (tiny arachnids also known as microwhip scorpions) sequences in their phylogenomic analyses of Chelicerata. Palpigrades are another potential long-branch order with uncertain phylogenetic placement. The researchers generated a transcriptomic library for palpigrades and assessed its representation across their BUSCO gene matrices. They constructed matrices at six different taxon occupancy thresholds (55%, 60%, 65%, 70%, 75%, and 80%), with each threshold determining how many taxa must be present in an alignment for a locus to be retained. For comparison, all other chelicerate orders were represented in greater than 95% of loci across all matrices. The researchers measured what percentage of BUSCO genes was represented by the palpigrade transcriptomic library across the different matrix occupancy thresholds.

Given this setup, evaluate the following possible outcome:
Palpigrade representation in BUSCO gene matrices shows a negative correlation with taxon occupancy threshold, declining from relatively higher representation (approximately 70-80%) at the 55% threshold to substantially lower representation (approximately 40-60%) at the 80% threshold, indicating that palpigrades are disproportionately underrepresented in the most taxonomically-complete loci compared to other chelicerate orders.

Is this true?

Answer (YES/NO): NO